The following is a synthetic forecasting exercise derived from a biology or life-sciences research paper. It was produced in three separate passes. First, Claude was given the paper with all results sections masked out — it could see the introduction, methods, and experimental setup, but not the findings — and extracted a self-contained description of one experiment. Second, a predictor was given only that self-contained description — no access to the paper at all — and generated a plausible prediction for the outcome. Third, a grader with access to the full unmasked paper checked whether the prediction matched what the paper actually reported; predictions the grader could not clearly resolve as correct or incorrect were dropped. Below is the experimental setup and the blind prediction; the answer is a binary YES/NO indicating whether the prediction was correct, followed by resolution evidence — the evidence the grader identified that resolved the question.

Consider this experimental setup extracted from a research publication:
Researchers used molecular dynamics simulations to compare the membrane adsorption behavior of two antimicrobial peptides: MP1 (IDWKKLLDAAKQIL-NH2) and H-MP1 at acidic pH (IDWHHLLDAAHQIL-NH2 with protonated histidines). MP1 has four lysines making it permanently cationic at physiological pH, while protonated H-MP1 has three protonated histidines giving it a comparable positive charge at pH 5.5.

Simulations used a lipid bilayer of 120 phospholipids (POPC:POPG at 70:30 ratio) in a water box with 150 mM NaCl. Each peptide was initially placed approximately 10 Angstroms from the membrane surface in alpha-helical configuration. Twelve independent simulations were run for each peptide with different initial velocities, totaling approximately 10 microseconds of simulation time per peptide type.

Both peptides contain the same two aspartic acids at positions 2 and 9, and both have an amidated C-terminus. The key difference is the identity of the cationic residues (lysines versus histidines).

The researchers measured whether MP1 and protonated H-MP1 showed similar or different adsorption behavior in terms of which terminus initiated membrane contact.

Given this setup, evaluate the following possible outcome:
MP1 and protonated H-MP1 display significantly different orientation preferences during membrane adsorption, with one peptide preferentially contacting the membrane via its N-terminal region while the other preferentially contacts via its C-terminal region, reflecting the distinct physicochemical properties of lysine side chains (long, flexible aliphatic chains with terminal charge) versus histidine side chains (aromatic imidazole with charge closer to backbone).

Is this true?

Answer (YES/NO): NO